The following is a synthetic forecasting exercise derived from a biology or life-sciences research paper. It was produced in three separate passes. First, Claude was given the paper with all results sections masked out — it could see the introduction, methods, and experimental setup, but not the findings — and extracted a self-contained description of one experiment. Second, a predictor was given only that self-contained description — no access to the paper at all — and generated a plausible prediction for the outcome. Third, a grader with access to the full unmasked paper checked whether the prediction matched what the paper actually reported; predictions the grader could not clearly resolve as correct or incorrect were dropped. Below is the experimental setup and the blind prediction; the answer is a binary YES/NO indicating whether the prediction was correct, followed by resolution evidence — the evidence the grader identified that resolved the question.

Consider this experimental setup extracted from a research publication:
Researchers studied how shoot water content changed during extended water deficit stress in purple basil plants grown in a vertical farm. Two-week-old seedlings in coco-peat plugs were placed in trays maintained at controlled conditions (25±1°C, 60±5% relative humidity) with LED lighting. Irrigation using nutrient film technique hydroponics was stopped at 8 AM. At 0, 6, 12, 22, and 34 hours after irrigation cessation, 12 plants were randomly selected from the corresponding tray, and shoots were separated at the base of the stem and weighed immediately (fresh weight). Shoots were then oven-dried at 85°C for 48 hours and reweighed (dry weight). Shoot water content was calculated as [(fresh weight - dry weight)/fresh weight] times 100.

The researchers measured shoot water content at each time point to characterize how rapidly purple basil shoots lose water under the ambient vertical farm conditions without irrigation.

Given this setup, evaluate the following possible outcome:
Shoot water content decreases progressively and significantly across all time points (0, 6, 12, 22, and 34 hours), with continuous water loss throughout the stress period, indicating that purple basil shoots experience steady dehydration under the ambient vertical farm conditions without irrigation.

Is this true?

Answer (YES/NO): NO